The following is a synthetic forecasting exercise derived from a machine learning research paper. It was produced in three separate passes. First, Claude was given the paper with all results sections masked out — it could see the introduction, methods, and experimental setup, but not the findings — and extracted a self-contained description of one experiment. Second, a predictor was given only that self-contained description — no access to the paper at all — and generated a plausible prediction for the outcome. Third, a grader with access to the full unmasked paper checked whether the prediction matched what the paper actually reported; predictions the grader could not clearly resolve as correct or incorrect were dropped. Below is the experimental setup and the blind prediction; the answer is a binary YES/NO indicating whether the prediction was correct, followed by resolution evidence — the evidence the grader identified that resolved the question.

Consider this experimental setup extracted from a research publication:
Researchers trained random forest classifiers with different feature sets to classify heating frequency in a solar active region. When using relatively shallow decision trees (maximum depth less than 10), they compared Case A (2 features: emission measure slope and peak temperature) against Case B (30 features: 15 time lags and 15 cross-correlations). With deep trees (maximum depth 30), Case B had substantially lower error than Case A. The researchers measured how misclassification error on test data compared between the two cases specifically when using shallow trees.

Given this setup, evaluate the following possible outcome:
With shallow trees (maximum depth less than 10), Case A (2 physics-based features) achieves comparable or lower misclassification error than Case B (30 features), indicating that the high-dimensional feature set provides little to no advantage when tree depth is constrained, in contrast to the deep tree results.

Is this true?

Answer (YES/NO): YES